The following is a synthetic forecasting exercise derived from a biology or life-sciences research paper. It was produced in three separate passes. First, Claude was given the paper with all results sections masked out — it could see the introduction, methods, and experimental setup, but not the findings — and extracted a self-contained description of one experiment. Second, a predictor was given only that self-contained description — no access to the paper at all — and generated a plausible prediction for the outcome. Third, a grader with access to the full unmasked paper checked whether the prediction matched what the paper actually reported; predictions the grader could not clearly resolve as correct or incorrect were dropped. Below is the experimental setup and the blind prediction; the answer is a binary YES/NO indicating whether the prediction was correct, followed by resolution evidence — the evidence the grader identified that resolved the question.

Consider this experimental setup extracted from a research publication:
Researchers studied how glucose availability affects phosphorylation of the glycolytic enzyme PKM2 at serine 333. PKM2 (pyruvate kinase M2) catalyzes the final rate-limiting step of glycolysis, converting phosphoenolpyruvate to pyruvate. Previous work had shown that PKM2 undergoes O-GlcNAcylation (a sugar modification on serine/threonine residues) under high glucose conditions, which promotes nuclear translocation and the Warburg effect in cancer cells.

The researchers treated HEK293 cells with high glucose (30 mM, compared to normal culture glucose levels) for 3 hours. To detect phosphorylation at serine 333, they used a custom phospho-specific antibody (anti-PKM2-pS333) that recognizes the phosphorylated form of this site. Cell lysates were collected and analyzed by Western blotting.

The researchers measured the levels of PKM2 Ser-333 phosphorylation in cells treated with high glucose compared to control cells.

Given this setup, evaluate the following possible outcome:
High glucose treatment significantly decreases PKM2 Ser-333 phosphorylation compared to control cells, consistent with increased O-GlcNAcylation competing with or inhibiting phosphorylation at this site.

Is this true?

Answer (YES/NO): YES